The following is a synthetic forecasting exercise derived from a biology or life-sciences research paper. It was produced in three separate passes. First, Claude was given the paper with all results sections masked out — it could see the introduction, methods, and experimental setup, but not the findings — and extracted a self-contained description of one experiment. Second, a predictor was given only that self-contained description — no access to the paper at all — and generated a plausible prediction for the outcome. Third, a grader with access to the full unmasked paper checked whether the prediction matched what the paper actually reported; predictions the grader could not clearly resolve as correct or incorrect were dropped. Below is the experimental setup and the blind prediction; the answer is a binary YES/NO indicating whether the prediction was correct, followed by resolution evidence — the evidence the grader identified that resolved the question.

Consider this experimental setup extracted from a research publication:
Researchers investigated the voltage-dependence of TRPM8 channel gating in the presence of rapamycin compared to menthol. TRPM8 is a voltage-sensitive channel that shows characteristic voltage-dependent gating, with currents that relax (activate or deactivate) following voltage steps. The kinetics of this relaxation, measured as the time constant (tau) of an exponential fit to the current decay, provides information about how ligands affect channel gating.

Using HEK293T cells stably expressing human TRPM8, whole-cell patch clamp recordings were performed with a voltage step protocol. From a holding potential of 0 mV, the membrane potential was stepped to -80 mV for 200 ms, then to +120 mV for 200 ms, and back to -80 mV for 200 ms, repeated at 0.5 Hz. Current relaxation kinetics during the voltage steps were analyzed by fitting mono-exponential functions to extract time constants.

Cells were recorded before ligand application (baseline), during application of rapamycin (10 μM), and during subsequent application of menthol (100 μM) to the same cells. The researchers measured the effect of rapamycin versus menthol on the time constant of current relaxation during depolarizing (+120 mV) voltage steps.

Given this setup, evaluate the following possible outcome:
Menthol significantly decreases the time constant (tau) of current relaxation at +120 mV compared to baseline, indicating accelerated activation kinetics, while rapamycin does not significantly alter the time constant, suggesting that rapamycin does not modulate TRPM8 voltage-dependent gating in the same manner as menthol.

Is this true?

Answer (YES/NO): NO